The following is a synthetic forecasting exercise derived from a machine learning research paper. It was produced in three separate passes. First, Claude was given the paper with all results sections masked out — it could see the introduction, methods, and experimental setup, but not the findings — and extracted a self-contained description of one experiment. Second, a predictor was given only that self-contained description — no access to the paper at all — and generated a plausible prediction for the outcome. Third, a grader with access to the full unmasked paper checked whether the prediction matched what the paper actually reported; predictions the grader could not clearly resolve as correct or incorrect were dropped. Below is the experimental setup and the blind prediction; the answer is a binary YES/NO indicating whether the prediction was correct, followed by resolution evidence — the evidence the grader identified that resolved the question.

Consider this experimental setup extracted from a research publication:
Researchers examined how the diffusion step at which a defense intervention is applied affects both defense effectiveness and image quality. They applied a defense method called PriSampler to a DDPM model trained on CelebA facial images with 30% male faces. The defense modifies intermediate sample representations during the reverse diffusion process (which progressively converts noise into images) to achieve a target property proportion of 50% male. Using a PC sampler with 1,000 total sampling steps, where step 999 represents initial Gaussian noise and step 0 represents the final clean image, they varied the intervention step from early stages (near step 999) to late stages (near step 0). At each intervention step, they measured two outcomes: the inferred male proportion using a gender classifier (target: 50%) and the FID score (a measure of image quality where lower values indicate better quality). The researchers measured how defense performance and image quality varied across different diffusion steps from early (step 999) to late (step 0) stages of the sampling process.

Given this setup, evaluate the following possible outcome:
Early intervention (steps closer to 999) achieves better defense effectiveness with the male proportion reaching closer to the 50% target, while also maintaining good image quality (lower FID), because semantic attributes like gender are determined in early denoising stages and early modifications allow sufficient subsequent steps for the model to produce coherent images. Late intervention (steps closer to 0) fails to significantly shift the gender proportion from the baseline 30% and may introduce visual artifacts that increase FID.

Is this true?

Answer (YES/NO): NO